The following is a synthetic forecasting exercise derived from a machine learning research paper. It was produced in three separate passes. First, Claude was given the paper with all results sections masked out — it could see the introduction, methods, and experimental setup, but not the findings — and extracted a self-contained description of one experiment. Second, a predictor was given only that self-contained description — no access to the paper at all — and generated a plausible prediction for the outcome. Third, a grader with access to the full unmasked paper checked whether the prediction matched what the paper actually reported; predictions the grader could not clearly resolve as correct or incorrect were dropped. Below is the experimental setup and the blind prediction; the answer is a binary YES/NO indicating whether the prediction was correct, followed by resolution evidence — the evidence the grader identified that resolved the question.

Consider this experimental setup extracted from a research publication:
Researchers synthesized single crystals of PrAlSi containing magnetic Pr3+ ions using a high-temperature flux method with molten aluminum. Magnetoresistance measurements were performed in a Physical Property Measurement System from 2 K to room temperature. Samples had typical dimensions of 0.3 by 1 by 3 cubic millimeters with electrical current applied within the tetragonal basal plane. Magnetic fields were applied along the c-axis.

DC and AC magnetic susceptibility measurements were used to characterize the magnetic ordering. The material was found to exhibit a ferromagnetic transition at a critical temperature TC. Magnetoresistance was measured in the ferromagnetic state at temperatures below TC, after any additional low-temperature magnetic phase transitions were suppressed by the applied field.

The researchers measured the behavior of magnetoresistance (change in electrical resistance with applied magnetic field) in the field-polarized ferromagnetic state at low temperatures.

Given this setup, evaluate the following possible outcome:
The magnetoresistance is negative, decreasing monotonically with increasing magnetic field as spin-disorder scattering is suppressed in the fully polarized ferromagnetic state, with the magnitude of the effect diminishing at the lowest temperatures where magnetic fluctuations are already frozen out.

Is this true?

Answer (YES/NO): NO